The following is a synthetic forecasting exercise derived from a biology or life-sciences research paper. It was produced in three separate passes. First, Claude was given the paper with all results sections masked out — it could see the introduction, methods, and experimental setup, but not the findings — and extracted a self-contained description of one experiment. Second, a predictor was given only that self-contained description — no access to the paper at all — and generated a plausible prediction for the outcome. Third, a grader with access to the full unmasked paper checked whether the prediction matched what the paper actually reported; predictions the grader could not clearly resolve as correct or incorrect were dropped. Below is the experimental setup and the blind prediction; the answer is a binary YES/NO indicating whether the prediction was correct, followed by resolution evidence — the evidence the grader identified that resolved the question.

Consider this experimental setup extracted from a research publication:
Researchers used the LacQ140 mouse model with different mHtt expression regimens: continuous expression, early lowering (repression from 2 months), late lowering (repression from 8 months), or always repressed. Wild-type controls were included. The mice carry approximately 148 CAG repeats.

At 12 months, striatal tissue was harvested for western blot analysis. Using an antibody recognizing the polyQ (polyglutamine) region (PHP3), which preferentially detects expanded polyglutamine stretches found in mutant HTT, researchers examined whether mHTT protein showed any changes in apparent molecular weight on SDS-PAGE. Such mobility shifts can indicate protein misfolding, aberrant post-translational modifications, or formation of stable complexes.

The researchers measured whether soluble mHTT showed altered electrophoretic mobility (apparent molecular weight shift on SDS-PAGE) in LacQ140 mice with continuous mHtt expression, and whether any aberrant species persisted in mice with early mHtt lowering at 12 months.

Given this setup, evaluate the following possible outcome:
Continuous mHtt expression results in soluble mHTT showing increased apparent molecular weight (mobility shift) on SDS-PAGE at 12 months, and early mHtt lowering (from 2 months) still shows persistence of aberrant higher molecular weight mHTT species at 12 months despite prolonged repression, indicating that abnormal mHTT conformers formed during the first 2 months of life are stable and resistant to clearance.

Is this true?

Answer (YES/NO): YES